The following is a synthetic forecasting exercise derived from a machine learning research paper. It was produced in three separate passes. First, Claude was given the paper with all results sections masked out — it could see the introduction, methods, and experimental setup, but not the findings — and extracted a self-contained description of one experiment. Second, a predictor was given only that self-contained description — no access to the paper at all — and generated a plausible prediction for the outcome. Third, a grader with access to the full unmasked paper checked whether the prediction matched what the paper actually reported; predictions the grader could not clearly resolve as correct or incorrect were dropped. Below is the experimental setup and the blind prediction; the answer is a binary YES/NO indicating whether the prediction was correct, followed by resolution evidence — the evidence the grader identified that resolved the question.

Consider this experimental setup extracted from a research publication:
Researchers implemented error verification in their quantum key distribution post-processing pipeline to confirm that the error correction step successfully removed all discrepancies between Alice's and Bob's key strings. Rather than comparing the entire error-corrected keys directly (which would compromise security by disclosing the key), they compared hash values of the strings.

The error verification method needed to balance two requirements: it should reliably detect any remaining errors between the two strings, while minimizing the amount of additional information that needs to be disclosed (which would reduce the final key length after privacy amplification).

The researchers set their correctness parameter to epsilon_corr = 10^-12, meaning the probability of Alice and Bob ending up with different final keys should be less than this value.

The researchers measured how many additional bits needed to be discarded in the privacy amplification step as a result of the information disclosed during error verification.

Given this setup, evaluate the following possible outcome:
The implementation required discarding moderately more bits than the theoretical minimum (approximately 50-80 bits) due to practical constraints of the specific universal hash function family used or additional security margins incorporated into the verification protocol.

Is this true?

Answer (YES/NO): NO